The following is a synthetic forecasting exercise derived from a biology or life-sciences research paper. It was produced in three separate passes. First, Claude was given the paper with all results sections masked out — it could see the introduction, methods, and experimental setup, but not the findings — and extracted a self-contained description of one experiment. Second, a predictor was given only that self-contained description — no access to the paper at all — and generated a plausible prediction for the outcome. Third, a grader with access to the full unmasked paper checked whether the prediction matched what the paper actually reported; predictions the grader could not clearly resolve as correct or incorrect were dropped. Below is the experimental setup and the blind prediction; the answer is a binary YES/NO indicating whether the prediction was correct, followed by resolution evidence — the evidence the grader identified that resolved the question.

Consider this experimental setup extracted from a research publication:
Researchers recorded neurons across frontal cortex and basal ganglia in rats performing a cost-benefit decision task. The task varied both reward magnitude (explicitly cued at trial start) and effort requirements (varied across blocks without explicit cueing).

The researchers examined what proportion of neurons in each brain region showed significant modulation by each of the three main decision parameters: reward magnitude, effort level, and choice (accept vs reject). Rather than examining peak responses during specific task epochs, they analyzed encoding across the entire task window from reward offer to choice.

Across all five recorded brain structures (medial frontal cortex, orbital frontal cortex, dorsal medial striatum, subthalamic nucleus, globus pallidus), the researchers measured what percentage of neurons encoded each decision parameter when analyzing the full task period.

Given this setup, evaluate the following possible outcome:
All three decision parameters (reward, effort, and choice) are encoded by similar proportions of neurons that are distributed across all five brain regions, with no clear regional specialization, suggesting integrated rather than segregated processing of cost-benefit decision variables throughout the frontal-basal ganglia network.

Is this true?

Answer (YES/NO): NO